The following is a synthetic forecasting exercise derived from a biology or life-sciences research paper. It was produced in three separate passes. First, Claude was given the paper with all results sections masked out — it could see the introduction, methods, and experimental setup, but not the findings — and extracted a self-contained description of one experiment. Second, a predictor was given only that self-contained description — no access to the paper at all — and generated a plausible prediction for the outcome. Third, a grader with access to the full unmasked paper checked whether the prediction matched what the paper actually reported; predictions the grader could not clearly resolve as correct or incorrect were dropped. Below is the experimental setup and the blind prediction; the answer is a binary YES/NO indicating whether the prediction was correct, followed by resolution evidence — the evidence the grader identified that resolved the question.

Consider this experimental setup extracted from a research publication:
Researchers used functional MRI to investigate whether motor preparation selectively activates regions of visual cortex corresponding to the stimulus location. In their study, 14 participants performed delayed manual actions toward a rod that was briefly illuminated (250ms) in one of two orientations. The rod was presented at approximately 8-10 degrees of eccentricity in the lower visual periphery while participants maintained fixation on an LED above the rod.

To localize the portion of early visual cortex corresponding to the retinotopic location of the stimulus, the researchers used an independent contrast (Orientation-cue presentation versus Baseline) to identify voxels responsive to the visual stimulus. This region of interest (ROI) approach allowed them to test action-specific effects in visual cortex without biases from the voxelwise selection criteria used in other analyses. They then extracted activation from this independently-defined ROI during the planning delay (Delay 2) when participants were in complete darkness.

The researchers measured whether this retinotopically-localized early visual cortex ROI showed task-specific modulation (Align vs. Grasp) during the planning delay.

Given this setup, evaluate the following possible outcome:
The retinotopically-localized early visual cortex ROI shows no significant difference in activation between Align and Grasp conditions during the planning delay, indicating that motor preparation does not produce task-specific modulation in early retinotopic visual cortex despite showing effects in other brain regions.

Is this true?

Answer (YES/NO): NO